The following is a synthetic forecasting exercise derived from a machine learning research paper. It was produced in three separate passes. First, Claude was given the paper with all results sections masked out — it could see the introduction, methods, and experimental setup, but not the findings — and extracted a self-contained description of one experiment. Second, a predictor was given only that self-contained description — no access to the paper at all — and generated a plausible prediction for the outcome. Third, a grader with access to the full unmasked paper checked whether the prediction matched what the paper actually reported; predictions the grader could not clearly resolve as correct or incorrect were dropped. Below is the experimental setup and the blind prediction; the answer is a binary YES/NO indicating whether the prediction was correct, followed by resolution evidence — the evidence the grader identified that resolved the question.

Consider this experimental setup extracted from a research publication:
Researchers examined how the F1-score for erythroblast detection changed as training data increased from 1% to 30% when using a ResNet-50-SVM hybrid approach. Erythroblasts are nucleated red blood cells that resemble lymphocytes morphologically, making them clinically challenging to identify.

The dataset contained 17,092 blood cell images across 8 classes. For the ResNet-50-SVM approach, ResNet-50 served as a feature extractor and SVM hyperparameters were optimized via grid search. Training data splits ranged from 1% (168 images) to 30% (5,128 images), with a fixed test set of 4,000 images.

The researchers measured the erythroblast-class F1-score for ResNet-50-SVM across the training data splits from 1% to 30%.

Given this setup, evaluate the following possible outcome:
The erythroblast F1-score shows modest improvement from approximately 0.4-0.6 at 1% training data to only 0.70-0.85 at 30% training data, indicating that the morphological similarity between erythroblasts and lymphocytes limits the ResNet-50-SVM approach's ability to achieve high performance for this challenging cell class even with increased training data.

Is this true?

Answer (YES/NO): NO